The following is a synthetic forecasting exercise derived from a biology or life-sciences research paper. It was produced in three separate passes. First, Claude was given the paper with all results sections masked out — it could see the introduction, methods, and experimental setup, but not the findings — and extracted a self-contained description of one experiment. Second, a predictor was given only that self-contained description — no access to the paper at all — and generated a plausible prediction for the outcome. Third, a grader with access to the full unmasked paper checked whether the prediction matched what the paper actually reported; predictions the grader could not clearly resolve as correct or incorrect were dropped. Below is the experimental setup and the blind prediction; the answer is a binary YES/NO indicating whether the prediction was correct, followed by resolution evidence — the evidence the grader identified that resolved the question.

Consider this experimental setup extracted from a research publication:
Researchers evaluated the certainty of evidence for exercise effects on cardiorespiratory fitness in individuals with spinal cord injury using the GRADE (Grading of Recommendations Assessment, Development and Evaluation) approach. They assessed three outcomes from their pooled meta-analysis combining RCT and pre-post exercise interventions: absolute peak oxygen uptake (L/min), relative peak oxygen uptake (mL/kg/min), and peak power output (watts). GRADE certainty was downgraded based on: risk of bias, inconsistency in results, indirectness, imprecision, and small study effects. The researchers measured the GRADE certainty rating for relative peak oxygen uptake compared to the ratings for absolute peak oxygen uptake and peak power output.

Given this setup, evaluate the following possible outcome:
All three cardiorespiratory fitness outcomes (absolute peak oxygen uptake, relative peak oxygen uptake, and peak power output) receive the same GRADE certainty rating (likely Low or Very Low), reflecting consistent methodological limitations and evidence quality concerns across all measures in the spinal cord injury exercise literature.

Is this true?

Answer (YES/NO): NO